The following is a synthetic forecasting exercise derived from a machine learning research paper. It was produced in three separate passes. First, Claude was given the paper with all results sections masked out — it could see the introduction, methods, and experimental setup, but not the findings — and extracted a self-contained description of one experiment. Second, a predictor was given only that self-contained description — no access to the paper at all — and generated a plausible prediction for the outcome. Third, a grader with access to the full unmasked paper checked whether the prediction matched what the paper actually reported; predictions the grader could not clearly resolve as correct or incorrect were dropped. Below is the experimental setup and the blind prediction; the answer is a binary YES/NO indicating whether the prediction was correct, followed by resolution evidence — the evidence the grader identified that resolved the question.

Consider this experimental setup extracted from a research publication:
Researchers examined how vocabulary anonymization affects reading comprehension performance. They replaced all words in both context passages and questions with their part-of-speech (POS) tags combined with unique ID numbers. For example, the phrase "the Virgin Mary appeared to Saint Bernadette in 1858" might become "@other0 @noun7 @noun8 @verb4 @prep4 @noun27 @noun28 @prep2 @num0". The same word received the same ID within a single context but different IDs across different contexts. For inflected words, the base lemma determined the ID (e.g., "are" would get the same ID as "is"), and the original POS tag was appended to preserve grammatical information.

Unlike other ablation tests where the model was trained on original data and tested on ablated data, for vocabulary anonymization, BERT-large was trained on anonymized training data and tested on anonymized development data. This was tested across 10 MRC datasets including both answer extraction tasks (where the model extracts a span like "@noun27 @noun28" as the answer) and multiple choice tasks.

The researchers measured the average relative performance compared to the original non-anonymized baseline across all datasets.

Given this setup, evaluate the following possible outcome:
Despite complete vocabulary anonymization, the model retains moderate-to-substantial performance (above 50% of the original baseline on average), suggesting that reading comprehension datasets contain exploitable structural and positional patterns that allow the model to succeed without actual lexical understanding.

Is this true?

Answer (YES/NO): NO